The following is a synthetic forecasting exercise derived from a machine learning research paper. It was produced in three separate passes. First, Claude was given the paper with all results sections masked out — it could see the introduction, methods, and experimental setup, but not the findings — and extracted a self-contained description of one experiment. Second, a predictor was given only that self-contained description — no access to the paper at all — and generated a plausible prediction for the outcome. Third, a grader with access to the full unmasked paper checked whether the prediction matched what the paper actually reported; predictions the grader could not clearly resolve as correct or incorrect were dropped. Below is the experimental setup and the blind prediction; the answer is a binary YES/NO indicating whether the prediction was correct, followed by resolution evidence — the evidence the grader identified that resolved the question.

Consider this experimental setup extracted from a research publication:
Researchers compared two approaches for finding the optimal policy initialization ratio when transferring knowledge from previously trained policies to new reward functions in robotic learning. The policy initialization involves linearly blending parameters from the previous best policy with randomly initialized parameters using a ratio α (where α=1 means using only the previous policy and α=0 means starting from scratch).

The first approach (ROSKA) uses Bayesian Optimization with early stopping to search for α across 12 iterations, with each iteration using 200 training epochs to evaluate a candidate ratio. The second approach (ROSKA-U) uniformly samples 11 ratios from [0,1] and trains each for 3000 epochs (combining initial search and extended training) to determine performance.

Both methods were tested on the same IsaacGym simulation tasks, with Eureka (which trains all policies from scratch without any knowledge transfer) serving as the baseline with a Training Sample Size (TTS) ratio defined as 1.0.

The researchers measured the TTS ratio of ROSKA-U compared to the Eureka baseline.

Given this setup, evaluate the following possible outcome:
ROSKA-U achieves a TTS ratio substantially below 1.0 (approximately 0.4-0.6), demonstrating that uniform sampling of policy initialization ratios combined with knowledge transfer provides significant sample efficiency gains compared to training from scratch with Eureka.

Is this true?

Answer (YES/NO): NO